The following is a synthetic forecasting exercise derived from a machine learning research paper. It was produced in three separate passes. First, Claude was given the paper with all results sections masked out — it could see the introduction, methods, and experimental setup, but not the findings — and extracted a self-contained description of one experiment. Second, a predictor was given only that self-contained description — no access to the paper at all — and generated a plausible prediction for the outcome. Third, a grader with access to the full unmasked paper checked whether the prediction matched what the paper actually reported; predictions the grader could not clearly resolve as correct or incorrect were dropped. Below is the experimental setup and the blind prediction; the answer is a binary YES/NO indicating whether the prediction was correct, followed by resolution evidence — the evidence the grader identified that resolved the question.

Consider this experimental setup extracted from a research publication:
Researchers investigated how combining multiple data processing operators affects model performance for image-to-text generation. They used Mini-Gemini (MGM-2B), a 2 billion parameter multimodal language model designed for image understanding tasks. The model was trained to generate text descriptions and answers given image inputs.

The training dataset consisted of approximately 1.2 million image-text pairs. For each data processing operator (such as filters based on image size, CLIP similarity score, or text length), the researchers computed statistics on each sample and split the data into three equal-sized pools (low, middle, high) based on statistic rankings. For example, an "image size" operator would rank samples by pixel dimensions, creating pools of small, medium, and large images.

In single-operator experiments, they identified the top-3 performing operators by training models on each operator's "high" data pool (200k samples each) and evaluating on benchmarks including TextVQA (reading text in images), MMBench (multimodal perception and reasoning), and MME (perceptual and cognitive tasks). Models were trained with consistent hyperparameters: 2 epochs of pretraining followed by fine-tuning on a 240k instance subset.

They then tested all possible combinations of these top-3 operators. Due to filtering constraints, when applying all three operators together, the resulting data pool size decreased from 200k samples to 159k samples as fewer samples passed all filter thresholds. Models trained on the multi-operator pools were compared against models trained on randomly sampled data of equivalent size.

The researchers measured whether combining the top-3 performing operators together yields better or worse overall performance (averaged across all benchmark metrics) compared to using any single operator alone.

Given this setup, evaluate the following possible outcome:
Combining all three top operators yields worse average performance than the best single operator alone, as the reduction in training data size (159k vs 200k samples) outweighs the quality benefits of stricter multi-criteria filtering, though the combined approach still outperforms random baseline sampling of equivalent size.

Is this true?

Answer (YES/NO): NO